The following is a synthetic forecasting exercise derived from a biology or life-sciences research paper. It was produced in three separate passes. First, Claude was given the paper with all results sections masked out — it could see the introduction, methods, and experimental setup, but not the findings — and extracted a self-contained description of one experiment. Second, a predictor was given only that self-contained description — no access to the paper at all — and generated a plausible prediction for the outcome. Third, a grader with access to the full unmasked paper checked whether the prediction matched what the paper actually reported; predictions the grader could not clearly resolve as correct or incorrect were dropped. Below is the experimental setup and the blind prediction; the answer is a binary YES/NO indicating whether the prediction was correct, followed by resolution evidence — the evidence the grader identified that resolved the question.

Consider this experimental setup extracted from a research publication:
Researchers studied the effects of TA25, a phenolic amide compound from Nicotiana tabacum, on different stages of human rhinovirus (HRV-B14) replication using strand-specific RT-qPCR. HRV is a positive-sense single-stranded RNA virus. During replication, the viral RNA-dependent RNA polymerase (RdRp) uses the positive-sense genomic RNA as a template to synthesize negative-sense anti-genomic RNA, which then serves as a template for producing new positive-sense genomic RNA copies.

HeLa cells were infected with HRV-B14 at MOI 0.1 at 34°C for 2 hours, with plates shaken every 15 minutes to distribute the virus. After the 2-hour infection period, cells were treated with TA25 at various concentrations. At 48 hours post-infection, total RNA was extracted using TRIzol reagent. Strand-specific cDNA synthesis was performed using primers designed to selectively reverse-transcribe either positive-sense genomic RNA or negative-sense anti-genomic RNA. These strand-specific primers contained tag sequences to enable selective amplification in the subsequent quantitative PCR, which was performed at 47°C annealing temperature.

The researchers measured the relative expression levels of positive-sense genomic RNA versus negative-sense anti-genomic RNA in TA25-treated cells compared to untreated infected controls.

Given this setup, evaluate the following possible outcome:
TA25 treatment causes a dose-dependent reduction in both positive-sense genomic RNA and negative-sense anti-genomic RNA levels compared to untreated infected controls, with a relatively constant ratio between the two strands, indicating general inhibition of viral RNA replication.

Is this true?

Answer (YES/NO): NO